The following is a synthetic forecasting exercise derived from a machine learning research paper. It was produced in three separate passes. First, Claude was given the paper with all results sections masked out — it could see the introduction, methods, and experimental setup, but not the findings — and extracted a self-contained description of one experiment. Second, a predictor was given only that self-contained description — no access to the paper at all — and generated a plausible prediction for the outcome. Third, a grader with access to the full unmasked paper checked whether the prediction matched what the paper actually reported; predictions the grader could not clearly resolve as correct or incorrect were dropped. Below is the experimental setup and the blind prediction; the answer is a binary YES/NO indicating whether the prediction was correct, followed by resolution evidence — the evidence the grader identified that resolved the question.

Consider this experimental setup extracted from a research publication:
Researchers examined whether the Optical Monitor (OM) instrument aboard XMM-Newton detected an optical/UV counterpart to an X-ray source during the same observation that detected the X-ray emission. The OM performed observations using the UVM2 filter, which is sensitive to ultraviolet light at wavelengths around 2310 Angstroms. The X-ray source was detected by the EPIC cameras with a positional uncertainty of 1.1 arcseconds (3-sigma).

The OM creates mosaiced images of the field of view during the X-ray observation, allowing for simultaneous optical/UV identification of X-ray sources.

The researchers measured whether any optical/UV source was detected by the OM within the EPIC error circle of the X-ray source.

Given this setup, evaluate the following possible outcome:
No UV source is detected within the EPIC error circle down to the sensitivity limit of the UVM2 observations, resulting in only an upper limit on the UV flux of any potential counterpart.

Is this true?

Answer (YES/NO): NO